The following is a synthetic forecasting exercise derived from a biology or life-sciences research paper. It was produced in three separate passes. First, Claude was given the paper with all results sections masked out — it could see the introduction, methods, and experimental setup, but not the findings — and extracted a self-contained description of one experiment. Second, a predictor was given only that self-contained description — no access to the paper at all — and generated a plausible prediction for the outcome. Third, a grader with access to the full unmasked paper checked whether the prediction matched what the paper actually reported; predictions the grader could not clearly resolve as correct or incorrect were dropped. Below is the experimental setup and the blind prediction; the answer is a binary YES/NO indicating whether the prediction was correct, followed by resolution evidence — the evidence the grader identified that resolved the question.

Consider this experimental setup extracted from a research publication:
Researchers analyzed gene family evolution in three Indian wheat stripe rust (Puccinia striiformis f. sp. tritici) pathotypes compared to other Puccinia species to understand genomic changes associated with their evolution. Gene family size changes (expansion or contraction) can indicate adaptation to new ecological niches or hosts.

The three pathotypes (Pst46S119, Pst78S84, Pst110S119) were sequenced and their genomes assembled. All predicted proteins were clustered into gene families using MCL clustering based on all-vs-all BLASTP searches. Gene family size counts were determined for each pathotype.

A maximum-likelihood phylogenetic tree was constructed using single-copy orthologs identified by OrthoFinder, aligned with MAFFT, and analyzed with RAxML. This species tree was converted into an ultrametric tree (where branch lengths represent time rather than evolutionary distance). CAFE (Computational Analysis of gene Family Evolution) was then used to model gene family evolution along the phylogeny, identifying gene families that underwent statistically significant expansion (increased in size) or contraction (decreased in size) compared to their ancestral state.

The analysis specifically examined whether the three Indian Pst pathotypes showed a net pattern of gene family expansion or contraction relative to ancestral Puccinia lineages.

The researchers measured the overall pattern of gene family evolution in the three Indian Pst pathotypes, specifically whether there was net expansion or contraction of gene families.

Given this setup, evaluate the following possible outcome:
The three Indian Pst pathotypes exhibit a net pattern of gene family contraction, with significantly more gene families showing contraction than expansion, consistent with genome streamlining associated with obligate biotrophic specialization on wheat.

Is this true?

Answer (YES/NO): NO